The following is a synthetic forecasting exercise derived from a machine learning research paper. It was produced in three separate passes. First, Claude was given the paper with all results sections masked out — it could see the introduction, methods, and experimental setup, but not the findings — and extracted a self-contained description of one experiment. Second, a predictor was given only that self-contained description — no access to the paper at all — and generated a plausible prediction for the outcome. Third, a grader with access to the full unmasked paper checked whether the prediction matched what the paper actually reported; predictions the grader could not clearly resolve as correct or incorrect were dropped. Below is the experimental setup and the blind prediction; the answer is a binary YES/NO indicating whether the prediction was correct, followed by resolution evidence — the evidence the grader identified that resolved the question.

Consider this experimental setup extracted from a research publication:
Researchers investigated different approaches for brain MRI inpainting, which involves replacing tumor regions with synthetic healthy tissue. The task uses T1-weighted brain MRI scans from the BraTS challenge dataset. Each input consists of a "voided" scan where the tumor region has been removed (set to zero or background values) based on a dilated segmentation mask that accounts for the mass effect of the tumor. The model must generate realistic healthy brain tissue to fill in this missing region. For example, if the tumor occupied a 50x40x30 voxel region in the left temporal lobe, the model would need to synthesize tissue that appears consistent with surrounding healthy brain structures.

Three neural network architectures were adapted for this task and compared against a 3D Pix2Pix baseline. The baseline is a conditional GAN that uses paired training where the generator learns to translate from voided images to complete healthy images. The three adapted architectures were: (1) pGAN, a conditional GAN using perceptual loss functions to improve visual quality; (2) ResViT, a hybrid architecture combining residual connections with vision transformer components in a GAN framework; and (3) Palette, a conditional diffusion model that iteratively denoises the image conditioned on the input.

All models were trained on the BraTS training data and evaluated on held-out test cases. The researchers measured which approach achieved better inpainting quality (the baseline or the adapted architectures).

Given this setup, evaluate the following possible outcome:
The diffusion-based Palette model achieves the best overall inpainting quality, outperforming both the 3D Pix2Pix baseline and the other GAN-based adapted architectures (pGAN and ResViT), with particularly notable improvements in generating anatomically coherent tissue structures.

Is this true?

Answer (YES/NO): NO